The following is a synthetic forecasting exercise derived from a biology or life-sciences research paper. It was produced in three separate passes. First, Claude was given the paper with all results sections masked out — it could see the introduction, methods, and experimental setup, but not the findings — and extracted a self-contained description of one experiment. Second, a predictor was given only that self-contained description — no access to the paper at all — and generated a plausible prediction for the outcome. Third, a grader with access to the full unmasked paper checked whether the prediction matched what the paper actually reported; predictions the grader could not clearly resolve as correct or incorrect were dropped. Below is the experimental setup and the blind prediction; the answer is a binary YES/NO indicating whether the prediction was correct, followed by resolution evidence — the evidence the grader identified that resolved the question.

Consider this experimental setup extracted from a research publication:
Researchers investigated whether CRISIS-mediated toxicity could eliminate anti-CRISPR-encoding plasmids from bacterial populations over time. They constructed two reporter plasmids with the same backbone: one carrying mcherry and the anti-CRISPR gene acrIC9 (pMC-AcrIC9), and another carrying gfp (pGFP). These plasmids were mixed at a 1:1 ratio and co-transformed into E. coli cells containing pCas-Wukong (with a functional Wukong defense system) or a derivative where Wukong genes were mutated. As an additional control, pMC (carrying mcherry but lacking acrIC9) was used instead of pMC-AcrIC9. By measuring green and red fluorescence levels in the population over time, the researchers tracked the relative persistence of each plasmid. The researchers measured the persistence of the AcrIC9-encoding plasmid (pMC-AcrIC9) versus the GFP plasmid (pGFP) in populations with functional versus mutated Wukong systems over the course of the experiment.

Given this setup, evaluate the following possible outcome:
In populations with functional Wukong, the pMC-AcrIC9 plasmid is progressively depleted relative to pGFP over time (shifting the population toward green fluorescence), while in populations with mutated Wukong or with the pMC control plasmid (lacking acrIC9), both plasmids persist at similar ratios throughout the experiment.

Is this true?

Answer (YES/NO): YES